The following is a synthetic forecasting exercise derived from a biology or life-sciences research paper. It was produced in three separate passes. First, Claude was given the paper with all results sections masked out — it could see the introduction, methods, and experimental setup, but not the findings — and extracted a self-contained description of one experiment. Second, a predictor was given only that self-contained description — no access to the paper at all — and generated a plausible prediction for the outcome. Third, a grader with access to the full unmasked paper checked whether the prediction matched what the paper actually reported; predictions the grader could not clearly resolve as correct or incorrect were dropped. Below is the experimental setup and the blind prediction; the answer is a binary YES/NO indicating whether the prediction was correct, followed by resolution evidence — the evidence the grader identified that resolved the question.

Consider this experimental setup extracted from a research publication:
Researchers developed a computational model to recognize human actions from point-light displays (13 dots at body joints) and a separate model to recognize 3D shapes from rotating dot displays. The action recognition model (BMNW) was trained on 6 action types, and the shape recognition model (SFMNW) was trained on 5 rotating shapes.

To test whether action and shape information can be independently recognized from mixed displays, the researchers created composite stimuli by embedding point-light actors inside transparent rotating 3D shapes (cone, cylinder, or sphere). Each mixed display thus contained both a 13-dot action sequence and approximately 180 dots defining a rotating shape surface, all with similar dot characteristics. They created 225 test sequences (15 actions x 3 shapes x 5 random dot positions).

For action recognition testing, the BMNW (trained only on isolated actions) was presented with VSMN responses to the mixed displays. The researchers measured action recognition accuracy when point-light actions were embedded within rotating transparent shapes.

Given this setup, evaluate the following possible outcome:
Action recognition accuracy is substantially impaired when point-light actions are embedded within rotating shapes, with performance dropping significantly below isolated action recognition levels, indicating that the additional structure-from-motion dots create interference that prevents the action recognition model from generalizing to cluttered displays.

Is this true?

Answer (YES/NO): NO